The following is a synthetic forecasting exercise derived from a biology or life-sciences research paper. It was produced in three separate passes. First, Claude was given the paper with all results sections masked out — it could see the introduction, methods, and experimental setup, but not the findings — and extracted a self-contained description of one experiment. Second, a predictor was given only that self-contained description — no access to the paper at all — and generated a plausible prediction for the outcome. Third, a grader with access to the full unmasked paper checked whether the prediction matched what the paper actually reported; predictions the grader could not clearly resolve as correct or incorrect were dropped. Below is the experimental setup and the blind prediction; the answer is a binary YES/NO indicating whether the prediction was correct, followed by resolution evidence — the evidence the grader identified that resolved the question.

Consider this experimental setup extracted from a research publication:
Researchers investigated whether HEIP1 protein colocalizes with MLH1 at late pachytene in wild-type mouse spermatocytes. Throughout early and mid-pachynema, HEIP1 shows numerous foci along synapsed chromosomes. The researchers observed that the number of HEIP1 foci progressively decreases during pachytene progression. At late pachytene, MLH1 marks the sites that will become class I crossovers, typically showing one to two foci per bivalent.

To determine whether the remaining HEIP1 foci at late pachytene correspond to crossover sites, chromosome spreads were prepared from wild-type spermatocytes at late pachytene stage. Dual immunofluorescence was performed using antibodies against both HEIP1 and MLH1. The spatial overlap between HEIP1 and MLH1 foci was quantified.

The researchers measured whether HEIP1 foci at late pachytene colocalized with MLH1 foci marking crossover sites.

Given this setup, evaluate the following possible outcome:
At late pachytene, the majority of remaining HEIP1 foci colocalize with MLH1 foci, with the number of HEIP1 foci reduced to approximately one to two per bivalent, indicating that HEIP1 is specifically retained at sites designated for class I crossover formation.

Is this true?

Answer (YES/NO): NO